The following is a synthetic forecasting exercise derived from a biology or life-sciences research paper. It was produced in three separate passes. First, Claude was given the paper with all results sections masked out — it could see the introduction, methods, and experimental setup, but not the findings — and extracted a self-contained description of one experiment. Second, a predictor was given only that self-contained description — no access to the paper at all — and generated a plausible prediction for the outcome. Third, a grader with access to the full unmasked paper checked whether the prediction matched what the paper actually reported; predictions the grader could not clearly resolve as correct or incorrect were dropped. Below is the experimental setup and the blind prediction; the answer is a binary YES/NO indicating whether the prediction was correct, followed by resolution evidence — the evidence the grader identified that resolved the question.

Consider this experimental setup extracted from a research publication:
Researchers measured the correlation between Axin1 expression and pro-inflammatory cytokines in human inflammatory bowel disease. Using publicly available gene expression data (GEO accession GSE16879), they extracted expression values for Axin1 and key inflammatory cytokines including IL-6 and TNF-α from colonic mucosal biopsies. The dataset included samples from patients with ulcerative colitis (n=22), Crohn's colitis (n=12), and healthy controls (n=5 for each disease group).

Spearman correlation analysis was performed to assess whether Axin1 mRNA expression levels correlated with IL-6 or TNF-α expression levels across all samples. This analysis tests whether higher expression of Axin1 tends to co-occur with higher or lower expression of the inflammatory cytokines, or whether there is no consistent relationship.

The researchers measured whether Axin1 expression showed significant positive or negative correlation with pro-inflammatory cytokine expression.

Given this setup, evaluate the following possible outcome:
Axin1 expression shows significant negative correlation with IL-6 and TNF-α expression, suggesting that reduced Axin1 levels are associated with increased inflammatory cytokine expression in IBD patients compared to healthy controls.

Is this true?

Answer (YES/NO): NO